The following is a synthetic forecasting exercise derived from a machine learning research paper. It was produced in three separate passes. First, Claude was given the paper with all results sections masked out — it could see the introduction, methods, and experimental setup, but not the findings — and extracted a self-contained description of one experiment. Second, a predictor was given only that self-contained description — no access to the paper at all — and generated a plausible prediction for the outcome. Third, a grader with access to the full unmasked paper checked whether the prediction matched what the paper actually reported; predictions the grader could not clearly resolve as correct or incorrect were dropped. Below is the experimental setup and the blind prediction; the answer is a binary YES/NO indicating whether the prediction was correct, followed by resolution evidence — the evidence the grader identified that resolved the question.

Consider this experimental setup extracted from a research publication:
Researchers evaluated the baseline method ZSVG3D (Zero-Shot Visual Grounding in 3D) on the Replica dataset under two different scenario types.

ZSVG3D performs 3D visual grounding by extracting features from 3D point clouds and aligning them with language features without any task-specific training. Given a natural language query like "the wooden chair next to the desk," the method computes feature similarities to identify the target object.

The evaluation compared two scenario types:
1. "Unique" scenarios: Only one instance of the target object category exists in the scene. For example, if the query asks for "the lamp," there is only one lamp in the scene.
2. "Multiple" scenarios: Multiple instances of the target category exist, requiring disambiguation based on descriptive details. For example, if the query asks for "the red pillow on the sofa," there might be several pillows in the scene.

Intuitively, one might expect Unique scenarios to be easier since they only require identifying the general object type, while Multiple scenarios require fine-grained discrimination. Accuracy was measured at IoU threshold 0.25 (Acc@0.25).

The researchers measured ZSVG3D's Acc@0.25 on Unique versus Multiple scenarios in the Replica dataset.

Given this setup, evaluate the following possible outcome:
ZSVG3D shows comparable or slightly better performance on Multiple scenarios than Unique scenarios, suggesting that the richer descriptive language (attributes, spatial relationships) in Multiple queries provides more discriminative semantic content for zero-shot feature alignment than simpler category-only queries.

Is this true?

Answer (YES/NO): NO